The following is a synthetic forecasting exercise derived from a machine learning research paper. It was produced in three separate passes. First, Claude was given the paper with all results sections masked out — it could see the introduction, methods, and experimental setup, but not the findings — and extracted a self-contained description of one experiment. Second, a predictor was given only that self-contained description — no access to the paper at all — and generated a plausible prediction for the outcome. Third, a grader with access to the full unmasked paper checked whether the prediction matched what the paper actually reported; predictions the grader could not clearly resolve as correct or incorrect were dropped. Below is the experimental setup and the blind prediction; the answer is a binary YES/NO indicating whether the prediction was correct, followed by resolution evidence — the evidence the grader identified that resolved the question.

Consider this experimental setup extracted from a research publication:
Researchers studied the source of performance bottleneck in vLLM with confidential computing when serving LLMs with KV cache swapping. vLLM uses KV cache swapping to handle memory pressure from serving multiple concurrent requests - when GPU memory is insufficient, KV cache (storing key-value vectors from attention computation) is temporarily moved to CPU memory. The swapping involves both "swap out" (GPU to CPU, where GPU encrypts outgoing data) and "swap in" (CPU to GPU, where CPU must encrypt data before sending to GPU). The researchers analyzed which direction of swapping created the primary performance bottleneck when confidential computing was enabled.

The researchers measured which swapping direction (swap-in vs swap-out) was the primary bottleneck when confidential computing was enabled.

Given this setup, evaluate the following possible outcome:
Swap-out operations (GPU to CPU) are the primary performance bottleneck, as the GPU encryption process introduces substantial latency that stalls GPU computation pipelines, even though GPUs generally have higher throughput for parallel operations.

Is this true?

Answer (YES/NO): NO